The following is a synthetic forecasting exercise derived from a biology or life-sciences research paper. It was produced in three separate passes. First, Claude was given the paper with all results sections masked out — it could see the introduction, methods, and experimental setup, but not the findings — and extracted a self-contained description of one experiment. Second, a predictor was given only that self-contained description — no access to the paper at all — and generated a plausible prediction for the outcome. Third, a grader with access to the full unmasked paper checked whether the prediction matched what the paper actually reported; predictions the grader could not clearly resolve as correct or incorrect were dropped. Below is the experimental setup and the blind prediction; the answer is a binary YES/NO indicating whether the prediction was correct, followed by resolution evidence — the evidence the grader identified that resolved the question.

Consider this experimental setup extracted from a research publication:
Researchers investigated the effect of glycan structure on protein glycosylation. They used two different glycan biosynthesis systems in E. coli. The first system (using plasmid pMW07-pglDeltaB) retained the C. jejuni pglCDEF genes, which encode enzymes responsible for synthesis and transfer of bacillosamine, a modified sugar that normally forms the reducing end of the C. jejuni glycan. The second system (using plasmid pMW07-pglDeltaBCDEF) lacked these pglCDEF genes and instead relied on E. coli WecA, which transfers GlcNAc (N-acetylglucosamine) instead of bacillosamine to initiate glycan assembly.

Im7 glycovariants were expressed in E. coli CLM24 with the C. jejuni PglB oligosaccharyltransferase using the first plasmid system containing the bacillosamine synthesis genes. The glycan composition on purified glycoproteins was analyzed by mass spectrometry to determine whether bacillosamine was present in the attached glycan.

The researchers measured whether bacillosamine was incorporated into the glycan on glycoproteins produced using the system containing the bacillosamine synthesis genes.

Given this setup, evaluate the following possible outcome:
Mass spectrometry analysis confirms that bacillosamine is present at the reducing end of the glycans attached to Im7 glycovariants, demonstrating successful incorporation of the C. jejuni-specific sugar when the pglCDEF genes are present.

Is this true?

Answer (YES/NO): NO